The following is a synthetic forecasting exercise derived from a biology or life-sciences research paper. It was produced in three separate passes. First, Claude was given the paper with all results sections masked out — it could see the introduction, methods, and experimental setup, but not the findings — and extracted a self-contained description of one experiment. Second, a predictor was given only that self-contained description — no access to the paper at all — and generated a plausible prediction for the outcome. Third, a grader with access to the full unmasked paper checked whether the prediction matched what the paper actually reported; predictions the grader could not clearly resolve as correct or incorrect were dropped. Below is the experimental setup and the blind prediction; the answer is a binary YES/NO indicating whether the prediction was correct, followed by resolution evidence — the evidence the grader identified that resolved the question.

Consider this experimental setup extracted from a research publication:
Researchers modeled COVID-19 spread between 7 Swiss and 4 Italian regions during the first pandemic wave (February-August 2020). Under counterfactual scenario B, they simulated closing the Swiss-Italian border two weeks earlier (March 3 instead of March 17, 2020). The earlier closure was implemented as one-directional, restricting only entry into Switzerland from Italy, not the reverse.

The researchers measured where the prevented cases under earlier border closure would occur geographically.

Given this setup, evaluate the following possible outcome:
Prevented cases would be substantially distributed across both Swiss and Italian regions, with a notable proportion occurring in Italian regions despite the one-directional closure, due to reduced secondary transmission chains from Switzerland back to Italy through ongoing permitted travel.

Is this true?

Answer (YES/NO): NO